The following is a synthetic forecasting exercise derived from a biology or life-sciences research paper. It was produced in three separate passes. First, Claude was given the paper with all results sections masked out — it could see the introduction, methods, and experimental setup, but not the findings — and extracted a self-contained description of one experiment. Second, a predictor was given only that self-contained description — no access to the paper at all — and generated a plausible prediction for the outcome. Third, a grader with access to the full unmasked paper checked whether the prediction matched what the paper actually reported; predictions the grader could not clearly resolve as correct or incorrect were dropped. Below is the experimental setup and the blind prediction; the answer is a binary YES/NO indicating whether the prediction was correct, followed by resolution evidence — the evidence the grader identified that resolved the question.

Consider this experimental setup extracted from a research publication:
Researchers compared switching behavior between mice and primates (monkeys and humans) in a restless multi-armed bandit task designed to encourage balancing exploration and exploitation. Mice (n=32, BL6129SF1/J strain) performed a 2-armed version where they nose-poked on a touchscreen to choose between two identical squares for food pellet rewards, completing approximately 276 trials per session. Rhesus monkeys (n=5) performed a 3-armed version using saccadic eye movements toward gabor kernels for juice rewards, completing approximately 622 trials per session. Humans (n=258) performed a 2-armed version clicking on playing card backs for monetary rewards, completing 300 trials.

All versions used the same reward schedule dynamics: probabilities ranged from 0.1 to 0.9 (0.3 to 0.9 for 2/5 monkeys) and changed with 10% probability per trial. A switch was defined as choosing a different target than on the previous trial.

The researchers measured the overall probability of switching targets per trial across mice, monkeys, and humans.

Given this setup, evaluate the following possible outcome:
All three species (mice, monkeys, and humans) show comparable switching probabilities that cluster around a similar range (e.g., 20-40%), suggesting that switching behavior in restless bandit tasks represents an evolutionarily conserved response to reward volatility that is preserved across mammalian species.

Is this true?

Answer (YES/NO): NO